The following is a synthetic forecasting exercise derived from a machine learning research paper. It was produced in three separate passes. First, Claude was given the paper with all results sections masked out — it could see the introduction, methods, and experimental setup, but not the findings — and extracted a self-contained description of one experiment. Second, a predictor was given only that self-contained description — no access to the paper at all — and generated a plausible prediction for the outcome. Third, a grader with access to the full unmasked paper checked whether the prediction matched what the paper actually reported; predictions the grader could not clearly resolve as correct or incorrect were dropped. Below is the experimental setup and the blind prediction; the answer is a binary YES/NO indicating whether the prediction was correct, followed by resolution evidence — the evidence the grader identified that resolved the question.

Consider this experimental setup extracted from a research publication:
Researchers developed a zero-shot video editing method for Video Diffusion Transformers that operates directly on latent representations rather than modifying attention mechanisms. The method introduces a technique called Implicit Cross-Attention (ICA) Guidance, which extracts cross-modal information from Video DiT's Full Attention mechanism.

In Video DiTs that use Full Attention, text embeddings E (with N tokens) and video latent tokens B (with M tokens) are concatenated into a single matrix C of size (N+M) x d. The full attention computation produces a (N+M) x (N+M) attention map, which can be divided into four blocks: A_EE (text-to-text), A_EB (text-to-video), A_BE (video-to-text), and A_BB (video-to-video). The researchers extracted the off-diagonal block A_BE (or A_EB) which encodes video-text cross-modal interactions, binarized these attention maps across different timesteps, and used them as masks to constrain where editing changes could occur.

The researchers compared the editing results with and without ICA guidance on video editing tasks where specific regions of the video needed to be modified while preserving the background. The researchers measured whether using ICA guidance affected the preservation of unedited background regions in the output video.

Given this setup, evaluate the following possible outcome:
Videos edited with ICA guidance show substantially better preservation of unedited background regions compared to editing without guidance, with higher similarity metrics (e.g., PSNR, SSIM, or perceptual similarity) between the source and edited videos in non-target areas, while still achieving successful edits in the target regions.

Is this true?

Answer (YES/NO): YES